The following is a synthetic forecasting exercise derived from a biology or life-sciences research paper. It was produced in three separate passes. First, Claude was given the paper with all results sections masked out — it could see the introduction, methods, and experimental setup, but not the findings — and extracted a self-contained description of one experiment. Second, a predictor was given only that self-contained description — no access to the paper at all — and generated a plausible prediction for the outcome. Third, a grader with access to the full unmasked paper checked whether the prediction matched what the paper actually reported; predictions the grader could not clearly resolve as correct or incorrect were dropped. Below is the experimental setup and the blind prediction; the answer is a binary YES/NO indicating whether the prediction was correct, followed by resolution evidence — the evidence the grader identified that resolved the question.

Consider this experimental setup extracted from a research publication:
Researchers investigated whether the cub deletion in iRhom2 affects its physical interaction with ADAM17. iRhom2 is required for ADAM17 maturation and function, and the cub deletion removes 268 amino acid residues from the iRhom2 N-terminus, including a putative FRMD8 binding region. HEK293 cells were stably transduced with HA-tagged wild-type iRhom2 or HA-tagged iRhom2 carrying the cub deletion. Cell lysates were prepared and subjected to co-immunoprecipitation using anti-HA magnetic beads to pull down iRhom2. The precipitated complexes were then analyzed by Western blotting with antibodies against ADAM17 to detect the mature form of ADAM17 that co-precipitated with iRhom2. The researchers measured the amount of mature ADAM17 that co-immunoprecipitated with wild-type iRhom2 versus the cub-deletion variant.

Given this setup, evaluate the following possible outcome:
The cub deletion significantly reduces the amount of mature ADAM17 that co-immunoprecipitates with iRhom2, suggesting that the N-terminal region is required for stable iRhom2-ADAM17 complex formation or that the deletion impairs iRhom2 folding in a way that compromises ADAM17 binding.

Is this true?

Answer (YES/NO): YES